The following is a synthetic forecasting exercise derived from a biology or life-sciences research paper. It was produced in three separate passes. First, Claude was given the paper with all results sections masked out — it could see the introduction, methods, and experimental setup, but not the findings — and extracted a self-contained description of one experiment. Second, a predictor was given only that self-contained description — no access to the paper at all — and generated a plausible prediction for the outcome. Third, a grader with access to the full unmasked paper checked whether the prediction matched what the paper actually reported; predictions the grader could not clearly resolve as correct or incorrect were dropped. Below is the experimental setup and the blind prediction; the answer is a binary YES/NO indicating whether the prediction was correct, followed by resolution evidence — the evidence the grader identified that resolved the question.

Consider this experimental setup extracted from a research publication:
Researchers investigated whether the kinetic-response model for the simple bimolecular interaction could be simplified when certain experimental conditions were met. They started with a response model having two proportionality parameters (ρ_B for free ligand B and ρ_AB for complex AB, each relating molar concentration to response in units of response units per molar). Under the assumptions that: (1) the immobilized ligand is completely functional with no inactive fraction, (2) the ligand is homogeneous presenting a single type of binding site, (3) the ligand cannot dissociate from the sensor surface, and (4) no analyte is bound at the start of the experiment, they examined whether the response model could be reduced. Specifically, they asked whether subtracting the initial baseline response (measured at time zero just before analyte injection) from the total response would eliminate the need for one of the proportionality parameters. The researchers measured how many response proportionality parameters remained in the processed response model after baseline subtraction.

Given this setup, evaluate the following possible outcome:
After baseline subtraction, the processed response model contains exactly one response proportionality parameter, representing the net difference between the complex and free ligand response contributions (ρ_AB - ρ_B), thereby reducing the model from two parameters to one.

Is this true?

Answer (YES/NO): YES